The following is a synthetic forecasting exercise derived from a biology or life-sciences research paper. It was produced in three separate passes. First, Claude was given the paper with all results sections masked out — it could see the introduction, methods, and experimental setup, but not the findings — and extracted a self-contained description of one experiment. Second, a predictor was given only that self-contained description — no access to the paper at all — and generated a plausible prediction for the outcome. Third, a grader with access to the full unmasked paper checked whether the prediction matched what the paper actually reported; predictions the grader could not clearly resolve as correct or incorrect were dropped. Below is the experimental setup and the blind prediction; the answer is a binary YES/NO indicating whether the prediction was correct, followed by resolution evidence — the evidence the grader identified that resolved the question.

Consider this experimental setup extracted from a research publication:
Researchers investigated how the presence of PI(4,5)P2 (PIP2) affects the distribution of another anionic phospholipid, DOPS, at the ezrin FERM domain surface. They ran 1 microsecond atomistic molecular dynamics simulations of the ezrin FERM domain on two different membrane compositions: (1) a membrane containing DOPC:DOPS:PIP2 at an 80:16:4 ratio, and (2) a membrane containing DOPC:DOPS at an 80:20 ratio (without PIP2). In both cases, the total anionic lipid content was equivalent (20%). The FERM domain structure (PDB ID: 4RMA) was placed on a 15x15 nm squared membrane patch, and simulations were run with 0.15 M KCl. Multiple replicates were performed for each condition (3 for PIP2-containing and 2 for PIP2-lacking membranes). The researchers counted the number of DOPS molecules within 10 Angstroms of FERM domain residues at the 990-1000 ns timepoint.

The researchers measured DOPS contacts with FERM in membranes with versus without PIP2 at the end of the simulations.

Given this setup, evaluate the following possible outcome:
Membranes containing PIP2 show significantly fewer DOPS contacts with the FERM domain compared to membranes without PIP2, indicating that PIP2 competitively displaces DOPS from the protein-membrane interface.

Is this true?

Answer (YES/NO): YES